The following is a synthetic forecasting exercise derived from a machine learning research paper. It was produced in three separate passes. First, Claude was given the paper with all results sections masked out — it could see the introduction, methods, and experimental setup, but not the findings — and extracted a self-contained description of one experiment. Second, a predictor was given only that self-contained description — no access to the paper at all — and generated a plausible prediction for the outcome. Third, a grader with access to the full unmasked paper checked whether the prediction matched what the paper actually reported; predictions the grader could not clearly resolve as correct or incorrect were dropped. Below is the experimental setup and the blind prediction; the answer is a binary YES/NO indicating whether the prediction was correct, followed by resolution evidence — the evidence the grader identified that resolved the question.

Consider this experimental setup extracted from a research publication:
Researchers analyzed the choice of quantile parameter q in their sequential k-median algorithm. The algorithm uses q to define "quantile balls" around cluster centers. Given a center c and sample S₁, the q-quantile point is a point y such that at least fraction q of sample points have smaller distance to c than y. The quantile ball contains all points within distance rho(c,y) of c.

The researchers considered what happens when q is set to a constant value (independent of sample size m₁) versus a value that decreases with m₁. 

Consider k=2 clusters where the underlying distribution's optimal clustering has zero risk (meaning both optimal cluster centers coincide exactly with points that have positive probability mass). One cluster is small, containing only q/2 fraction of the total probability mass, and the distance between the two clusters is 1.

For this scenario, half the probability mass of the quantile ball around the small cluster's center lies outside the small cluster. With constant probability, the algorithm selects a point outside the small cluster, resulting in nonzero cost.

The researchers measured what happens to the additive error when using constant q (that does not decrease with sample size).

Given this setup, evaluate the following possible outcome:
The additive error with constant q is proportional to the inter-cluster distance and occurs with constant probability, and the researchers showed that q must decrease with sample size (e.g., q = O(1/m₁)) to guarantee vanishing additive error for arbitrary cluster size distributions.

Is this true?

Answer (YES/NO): NO